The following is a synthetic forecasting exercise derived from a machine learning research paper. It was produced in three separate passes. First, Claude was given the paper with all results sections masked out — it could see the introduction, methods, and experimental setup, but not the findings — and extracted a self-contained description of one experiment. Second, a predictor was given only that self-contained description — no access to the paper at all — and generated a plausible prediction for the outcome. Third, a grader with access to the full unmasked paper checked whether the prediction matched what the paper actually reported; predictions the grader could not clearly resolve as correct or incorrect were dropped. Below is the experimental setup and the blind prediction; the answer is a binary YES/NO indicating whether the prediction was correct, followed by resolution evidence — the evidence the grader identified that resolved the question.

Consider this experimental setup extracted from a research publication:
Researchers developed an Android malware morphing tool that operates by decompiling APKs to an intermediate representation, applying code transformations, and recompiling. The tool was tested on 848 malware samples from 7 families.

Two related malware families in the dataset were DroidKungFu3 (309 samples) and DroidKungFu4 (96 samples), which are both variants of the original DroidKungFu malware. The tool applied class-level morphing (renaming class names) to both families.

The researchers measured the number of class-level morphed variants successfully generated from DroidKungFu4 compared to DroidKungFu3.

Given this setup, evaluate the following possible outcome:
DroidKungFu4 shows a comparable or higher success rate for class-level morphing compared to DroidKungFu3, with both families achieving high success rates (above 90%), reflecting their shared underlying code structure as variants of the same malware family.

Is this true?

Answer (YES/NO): NO